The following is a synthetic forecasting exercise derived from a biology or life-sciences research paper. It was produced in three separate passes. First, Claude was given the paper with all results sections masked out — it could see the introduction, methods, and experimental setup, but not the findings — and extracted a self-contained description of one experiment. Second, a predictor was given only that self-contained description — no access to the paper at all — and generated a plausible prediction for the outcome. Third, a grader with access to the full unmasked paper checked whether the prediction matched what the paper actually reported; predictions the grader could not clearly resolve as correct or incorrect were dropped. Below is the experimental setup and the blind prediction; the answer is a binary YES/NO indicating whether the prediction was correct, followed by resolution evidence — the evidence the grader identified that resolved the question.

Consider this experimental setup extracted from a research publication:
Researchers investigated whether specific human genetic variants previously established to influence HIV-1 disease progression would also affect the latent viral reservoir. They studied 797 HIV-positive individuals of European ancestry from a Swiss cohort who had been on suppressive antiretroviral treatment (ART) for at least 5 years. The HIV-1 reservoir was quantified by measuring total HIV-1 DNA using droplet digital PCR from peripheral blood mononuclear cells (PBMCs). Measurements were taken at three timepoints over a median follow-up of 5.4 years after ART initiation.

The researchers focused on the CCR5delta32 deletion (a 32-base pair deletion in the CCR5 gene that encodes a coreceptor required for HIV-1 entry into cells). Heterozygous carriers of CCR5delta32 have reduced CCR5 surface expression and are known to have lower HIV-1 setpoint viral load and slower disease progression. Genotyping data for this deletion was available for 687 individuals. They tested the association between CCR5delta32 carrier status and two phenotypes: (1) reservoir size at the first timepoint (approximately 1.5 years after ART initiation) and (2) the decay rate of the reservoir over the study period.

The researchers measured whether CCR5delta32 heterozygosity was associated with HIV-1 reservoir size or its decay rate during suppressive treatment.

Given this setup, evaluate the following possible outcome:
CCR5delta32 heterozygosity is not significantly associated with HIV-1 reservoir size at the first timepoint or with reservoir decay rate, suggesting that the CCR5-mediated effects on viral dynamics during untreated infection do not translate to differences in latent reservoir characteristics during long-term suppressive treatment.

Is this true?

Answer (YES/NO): YES